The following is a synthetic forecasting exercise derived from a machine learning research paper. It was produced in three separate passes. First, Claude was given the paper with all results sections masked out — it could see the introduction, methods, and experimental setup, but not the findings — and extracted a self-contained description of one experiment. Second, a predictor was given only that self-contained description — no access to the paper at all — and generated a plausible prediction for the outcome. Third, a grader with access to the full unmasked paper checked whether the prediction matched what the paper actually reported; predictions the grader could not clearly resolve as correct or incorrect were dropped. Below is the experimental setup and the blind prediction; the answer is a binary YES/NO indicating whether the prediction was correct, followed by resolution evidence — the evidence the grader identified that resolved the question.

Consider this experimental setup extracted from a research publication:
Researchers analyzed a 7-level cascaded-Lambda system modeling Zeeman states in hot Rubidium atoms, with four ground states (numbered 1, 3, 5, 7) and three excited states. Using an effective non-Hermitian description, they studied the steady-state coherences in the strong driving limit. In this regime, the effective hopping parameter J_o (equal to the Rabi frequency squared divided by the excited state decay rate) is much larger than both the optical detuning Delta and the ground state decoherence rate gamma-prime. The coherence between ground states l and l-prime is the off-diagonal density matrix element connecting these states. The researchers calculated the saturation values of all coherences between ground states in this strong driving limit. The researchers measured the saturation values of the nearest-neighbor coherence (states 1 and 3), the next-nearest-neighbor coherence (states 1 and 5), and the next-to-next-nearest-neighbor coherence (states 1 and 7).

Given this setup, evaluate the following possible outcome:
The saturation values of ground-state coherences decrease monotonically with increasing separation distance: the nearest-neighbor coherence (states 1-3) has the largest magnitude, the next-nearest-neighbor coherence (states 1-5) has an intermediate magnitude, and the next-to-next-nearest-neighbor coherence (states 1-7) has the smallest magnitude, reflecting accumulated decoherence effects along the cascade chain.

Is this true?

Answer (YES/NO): NO